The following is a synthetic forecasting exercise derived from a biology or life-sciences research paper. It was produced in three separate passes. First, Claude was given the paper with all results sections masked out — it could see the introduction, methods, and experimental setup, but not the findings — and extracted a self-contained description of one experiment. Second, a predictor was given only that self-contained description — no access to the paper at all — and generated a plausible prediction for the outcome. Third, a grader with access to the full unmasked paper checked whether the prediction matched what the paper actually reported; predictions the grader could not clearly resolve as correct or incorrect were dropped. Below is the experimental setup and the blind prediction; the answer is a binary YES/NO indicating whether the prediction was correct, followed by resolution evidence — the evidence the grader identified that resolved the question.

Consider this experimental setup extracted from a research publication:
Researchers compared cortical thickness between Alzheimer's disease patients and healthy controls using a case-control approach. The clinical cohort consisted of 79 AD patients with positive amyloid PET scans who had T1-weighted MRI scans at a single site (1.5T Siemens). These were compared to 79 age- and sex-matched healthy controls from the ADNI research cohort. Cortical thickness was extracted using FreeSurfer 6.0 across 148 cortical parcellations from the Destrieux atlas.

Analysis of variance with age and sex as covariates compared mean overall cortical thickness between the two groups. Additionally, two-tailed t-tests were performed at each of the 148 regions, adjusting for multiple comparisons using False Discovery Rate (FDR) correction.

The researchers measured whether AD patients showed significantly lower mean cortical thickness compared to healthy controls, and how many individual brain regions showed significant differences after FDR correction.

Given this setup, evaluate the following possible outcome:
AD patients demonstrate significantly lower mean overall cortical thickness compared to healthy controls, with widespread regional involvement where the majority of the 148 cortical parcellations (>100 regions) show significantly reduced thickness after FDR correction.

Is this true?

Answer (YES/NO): YES